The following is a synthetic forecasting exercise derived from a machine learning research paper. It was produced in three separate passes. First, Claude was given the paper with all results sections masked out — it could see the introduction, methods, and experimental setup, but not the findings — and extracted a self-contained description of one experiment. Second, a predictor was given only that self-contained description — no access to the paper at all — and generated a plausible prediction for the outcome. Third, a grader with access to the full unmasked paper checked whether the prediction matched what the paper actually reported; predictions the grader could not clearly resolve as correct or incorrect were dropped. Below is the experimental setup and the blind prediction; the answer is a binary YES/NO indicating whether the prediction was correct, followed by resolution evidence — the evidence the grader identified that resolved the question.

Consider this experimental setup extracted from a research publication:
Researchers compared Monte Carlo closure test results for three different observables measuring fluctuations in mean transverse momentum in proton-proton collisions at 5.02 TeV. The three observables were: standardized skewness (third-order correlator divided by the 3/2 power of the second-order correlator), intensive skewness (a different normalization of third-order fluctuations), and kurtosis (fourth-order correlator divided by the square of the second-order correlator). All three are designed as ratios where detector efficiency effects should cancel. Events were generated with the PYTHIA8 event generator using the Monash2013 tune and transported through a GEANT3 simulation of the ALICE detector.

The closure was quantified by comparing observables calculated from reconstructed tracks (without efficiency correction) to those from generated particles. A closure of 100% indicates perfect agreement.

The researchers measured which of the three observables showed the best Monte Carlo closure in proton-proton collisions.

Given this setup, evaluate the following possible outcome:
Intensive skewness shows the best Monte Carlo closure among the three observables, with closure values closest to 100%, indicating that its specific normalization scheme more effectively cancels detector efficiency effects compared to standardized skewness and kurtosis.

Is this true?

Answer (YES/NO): YES